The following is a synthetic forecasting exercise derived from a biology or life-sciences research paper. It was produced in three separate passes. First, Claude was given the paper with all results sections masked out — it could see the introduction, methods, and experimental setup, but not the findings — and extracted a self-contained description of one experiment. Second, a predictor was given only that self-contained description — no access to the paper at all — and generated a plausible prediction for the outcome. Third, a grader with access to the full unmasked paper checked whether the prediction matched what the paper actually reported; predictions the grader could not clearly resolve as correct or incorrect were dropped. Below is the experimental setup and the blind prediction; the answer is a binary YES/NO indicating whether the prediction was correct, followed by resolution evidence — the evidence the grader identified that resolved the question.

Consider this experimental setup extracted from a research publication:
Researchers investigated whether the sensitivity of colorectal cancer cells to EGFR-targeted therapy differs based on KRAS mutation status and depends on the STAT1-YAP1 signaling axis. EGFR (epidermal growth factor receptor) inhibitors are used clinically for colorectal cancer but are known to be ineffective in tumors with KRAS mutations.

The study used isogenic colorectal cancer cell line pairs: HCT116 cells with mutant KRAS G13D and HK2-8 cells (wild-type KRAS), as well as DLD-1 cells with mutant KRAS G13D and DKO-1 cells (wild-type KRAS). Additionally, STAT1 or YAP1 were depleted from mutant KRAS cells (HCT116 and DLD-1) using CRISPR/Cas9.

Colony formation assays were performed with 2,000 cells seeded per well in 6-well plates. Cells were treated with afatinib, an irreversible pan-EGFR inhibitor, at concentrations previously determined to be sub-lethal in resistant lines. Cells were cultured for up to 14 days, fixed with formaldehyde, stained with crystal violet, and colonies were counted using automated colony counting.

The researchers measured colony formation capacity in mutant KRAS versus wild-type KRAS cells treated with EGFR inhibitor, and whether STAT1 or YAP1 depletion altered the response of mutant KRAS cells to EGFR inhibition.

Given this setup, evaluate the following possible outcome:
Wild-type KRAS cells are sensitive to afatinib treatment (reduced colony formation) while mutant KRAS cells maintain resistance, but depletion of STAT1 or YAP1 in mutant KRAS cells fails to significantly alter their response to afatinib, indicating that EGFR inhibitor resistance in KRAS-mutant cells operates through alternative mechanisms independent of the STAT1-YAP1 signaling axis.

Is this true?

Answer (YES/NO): NO